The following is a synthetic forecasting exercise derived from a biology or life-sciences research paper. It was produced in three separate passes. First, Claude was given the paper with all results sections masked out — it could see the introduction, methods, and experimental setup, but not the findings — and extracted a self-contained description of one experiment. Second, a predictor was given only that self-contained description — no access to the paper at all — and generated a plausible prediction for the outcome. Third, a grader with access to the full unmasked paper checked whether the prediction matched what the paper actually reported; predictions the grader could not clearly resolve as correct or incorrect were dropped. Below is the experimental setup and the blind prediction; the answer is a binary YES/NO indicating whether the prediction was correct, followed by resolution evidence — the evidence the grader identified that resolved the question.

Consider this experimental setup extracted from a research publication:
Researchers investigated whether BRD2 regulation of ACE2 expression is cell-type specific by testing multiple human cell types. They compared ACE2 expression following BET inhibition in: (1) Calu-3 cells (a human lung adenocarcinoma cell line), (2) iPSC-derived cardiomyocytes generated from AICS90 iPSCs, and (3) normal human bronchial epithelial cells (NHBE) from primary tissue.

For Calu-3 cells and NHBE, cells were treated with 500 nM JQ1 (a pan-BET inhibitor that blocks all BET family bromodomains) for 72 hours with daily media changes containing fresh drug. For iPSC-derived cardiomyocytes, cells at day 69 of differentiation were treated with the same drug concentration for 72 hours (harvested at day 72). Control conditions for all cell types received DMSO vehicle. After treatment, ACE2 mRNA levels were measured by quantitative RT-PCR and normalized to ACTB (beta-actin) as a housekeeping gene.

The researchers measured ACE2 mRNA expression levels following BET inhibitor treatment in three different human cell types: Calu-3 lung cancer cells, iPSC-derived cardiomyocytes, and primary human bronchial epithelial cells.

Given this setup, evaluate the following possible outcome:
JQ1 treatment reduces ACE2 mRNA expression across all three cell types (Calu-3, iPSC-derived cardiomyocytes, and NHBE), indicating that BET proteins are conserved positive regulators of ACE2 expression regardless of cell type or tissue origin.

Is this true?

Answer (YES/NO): YES